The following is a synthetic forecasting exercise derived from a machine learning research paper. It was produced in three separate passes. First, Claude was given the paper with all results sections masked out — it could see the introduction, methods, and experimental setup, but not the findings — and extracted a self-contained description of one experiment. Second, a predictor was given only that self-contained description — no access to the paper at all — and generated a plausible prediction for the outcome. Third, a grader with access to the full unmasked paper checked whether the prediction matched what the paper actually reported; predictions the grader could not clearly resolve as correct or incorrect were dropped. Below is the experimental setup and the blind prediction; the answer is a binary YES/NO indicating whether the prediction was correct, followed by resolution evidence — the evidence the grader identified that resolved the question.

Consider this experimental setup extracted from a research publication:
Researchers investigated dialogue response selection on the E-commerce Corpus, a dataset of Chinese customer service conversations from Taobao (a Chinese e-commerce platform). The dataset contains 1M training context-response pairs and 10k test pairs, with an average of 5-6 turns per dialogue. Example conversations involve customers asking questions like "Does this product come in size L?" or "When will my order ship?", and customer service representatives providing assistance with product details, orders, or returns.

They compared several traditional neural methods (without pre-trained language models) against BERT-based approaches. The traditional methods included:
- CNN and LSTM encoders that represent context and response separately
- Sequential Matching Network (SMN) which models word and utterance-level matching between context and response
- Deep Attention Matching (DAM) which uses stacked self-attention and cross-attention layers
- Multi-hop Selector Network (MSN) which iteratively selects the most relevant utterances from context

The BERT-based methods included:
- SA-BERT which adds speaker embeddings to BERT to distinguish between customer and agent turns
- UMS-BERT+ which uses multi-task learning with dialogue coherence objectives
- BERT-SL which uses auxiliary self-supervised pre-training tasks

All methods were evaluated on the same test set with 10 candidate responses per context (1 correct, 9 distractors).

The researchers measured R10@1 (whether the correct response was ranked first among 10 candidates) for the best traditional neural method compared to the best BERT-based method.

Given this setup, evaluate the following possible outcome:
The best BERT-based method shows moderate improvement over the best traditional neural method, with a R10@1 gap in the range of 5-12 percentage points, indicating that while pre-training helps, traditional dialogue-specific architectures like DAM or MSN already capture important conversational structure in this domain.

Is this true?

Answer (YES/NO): NO